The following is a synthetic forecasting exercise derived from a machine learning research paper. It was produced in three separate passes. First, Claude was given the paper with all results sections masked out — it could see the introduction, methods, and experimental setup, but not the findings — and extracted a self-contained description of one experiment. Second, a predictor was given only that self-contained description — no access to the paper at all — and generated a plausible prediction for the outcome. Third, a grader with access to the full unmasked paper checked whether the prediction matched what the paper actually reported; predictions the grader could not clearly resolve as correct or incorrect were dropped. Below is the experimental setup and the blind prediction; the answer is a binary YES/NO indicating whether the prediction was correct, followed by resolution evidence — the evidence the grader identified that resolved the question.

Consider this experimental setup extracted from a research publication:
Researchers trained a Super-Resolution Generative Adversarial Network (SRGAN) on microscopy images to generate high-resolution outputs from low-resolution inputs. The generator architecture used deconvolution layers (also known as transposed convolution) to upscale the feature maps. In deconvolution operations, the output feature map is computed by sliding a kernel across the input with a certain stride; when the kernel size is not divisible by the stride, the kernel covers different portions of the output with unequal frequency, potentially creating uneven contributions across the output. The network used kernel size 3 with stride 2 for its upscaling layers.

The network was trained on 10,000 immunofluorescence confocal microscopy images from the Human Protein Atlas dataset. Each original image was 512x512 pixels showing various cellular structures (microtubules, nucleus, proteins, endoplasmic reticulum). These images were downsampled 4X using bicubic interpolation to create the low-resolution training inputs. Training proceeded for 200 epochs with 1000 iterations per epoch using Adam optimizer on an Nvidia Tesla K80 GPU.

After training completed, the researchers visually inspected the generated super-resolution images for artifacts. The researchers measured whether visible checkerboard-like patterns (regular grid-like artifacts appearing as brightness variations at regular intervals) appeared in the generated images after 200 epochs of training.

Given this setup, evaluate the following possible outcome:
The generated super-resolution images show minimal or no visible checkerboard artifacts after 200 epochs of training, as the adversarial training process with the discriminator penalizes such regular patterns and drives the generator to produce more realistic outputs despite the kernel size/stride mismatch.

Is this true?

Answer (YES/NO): NO